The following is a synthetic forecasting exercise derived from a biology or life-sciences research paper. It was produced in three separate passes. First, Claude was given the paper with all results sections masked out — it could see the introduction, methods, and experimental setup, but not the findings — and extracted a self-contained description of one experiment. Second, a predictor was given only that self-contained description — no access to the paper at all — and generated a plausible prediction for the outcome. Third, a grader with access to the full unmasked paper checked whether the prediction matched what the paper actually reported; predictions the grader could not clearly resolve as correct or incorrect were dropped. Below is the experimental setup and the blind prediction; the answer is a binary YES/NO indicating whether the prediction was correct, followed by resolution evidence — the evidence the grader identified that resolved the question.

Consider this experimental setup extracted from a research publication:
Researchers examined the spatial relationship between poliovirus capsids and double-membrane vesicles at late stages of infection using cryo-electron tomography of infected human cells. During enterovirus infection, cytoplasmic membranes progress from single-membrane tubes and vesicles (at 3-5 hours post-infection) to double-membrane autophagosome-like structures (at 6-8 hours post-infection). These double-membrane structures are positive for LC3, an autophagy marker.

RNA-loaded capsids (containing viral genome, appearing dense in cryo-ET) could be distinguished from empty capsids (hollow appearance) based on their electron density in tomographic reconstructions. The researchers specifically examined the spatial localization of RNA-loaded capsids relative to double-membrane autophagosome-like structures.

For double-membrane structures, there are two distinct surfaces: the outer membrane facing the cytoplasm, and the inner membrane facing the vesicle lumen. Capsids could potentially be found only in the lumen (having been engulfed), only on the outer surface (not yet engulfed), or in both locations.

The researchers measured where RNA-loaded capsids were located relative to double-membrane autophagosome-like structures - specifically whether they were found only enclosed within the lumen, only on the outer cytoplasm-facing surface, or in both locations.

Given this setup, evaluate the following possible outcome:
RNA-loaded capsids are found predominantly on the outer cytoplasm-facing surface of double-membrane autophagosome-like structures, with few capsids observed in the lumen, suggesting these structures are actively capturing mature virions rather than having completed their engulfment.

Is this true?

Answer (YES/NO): NO